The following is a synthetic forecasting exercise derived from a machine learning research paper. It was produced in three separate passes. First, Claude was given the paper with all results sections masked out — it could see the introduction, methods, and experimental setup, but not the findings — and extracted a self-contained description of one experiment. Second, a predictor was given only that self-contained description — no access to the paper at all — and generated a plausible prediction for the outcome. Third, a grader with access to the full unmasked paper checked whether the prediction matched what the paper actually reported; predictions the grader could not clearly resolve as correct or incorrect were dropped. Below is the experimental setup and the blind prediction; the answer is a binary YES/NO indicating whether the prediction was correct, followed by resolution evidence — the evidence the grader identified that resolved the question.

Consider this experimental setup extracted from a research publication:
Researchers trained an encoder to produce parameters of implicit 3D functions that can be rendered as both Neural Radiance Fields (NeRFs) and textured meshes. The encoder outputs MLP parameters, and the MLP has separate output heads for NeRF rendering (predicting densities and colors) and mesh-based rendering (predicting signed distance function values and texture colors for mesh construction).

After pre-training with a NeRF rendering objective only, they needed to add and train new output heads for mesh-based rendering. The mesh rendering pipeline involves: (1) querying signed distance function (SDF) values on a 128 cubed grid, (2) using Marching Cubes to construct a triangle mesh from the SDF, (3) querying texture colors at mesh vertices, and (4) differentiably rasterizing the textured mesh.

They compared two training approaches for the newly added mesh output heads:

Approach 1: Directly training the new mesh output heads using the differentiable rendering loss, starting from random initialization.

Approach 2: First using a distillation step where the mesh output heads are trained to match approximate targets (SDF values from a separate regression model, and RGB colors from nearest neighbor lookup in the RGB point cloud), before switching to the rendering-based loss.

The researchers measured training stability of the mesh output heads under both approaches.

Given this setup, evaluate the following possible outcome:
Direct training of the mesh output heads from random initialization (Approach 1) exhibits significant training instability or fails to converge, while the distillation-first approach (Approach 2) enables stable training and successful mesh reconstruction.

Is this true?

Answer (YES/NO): YES